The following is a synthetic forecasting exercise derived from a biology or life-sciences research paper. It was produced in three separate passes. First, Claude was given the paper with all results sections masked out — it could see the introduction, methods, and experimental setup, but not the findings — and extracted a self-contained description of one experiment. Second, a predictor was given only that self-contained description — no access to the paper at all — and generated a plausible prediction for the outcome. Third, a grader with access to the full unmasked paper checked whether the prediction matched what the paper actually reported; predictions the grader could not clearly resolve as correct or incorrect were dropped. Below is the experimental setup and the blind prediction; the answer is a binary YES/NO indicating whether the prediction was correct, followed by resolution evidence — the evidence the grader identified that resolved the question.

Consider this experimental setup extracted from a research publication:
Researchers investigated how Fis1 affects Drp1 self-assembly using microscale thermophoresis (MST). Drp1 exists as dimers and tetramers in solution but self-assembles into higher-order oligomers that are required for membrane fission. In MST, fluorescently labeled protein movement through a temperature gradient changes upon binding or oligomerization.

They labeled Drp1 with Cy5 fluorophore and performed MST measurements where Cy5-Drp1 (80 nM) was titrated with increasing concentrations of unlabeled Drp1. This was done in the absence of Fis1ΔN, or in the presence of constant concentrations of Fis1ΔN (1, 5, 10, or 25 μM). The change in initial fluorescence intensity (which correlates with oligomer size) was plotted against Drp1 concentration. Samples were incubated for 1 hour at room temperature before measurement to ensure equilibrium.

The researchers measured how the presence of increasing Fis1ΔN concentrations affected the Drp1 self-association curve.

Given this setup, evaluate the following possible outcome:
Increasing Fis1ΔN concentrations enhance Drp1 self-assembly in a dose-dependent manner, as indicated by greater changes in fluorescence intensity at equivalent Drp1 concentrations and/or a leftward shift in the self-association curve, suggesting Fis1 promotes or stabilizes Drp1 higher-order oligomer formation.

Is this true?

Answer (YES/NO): NO